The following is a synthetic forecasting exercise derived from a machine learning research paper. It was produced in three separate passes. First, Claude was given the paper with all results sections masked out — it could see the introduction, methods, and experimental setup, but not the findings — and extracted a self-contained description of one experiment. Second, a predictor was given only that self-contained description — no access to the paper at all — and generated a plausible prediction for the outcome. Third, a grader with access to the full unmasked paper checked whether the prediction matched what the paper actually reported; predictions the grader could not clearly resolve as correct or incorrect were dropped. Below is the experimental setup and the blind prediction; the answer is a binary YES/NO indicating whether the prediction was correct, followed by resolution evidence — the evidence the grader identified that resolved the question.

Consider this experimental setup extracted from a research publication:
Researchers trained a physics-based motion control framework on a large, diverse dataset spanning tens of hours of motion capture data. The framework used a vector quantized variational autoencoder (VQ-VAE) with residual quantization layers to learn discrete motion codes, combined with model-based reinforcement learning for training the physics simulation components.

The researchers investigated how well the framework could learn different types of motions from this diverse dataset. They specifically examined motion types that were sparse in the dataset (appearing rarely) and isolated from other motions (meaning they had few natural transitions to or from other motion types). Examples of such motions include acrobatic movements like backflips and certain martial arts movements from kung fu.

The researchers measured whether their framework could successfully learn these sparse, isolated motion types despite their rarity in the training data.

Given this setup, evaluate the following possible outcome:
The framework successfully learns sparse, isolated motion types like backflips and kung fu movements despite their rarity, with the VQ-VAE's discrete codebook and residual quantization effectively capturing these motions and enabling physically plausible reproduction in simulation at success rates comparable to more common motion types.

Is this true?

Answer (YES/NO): NO